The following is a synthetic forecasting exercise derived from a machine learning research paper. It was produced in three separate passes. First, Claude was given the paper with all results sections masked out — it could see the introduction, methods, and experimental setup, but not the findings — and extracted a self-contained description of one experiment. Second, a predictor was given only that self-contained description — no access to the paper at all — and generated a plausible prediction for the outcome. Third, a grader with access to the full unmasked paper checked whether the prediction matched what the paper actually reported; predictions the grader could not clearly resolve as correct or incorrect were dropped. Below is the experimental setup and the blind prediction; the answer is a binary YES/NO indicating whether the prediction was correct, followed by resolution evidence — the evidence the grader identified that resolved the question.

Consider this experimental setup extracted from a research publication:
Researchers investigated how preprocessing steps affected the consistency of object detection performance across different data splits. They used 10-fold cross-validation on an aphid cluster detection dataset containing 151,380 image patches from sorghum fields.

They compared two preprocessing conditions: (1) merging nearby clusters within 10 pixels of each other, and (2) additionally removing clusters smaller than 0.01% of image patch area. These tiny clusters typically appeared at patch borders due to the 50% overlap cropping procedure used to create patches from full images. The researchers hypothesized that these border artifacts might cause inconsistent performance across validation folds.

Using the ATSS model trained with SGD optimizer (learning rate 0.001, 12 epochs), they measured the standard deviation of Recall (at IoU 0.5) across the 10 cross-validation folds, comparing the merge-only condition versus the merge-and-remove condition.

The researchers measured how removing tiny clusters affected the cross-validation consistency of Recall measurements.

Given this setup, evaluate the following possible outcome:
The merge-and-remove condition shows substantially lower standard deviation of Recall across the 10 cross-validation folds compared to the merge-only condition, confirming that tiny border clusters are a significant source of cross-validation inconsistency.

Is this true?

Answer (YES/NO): YES